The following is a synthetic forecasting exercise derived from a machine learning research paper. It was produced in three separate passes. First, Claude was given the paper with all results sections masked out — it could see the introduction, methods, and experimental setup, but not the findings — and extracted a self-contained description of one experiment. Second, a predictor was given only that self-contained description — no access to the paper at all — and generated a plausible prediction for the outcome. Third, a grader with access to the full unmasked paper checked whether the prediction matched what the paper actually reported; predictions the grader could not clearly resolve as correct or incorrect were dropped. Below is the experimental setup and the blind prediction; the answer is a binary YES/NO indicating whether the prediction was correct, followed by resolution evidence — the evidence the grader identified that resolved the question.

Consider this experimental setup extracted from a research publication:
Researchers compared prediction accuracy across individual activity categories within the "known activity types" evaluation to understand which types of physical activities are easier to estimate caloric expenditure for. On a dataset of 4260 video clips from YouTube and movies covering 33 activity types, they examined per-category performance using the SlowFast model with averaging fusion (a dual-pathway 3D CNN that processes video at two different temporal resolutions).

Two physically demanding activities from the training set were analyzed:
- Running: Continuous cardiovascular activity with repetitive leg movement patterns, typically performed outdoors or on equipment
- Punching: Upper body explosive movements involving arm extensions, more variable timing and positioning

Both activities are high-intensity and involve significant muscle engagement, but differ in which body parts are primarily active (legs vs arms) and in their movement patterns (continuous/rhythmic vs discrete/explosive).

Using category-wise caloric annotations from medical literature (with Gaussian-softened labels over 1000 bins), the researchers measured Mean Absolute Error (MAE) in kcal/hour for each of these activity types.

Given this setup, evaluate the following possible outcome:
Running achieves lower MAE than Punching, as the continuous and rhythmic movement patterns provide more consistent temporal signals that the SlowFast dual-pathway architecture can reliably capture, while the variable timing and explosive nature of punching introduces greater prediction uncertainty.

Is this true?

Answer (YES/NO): NO